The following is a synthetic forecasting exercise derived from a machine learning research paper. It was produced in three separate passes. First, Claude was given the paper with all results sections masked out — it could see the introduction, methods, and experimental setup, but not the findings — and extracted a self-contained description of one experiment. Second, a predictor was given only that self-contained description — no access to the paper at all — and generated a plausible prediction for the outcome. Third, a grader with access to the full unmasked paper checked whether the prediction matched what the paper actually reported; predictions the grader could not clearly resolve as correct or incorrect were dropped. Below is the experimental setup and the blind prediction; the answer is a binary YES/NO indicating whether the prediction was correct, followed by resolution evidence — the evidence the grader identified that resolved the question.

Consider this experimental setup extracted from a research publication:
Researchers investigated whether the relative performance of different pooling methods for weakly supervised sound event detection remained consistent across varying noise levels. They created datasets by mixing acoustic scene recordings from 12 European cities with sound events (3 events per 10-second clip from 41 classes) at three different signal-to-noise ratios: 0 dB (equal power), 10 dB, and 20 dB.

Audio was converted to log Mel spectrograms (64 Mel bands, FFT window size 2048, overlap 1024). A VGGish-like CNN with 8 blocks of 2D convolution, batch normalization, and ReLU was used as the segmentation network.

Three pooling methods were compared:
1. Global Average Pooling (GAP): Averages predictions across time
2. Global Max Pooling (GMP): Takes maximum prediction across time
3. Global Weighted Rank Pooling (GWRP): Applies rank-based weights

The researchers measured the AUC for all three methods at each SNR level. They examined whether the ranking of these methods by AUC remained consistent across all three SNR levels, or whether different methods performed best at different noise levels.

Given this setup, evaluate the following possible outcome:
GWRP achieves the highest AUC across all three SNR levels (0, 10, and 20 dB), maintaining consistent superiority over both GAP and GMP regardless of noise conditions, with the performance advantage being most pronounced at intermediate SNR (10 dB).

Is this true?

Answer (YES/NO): NO